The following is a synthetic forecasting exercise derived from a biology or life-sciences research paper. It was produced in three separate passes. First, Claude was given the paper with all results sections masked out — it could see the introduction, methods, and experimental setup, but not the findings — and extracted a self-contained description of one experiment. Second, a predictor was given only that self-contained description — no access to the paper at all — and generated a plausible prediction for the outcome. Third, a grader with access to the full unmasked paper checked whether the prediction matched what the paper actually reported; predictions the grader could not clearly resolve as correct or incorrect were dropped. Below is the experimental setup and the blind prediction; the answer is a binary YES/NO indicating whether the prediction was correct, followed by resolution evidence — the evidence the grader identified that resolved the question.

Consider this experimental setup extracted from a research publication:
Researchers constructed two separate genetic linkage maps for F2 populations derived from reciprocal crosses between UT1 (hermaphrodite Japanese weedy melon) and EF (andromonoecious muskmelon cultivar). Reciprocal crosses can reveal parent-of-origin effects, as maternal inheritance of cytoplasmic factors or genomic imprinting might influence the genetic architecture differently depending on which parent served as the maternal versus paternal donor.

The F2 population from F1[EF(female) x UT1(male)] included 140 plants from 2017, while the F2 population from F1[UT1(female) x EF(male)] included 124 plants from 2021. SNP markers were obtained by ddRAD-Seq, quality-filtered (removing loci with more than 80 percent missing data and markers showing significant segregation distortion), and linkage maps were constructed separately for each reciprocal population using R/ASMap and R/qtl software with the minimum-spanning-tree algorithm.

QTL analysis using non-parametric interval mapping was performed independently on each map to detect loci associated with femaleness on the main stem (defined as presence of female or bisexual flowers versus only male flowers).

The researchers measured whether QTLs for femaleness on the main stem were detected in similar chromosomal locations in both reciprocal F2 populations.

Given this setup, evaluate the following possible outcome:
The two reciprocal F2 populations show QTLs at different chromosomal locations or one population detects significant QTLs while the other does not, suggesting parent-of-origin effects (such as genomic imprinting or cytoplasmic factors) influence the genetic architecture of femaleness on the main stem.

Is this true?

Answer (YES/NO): NO